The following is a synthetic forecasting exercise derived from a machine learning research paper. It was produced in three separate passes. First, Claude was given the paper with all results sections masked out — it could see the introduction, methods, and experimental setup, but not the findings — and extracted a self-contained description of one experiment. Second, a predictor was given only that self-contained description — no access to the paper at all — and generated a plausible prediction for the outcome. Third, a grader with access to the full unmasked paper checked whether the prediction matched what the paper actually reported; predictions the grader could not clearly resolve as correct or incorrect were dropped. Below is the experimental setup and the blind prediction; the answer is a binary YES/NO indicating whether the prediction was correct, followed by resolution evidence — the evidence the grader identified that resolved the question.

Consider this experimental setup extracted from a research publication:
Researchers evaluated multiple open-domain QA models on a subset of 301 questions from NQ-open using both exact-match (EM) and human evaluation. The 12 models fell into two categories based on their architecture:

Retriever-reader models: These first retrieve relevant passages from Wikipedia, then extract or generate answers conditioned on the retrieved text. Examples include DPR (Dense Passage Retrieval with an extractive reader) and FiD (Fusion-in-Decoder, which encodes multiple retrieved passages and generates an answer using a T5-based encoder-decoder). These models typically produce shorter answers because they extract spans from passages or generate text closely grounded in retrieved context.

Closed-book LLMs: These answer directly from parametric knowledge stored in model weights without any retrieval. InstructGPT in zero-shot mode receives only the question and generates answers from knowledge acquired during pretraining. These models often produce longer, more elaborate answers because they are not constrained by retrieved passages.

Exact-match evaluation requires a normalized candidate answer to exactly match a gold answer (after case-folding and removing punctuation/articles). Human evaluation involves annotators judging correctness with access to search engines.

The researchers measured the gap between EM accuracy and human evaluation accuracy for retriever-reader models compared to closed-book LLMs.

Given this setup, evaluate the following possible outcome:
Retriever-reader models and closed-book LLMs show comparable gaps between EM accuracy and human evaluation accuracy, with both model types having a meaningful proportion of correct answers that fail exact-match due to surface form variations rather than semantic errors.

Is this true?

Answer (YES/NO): NO